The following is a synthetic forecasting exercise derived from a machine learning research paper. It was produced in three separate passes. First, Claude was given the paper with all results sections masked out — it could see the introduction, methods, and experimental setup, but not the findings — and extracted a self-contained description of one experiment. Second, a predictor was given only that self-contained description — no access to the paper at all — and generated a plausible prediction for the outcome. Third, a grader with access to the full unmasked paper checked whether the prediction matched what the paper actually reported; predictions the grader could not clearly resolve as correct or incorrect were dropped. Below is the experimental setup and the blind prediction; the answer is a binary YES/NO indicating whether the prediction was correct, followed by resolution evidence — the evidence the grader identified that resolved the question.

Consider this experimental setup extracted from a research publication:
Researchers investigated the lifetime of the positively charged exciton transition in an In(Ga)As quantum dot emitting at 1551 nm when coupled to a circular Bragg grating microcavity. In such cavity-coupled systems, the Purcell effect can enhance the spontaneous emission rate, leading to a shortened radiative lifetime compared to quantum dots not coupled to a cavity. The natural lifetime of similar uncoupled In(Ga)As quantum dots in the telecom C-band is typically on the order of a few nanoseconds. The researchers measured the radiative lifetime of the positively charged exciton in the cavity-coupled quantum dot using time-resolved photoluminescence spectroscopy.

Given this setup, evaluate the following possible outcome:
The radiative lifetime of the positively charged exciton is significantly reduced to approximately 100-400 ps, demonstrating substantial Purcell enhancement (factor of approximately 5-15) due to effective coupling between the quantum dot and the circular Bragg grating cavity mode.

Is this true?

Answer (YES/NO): NO